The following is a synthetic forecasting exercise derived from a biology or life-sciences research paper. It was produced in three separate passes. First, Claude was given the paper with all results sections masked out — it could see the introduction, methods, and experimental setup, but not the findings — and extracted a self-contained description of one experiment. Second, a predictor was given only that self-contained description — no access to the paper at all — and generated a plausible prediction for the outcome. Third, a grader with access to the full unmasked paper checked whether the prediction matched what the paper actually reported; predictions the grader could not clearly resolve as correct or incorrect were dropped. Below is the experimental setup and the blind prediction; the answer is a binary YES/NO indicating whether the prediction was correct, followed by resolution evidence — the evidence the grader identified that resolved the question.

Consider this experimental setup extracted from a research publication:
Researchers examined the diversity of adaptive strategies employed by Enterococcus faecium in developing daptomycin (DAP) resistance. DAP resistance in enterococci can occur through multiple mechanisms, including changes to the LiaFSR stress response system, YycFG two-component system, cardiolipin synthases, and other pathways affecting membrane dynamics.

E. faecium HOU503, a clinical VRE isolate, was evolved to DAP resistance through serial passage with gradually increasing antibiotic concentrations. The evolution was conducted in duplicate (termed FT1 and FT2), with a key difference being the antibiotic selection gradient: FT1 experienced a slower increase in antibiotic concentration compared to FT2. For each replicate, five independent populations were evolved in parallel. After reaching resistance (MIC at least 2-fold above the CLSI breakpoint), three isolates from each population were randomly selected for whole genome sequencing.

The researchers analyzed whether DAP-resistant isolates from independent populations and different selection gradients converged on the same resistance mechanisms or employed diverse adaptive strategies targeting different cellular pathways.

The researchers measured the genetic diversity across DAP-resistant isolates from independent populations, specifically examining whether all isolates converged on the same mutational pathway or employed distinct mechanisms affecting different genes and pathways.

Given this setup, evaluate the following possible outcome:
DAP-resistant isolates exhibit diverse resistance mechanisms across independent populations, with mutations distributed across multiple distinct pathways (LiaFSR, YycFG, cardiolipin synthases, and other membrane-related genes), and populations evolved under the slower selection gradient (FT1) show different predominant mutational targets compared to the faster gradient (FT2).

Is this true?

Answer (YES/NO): NO